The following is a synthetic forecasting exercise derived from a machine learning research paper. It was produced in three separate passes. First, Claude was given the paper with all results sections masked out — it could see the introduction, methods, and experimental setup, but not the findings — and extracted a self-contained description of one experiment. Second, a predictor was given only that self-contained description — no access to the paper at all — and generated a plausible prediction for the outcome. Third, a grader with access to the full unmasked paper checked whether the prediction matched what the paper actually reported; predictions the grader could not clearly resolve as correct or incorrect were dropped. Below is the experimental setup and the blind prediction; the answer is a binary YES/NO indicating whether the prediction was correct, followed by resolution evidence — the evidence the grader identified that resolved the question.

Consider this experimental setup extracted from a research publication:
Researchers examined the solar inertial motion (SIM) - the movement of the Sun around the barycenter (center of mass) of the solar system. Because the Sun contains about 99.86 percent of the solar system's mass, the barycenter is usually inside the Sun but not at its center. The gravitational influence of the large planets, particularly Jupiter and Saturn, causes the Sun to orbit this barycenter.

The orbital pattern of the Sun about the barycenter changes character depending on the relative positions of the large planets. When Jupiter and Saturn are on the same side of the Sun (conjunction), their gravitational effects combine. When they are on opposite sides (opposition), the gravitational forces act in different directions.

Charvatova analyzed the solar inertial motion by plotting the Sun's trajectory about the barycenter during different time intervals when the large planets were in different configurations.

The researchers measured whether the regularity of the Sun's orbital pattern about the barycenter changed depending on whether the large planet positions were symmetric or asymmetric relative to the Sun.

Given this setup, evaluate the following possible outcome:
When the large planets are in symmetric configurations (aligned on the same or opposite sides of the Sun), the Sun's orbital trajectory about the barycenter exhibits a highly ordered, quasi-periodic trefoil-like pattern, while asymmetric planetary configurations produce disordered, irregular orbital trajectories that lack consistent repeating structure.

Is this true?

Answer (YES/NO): YES